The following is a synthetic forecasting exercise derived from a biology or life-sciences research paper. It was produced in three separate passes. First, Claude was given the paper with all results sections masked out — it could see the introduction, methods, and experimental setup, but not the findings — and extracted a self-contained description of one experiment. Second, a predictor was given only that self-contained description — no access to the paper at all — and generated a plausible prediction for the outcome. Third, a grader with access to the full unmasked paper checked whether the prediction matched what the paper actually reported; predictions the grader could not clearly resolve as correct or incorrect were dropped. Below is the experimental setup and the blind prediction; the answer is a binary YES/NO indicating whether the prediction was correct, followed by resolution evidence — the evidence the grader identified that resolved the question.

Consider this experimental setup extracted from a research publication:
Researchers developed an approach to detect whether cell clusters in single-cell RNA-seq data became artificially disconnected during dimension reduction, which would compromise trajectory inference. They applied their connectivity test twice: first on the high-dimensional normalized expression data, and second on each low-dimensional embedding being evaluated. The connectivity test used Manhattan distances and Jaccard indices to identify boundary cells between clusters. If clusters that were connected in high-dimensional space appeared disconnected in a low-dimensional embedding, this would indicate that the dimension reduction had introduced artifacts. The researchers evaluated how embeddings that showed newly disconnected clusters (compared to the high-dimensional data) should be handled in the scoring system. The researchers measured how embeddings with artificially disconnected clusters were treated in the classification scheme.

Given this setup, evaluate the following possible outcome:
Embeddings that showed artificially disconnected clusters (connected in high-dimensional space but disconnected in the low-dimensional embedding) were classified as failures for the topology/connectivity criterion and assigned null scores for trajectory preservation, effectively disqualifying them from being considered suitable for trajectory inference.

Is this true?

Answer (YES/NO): YES